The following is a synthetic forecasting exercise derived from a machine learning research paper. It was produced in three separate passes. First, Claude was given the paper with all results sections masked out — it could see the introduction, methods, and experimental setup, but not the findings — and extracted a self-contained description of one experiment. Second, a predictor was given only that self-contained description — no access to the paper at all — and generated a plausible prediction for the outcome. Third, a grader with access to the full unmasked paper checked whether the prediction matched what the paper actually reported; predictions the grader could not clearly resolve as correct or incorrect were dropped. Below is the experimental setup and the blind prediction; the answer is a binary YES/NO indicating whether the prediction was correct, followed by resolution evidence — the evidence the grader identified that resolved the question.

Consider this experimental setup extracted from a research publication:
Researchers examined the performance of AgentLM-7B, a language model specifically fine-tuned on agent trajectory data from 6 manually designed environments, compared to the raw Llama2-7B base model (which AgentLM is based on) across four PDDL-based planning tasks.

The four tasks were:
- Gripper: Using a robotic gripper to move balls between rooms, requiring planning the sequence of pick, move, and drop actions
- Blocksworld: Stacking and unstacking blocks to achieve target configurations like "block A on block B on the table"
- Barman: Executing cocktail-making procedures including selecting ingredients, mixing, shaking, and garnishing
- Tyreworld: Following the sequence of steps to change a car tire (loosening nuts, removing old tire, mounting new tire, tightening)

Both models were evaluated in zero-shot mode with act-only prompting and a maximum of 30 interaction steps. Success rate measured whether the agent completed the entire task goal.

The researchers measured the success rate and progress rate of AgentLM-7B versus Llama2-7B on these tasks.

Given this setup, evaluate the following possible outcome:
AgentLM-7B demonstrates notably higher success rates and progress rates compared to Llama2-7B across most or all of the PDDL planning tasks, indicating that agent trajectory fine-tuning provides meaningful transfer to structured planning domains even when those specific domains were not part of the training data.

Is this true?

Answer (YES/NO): NO